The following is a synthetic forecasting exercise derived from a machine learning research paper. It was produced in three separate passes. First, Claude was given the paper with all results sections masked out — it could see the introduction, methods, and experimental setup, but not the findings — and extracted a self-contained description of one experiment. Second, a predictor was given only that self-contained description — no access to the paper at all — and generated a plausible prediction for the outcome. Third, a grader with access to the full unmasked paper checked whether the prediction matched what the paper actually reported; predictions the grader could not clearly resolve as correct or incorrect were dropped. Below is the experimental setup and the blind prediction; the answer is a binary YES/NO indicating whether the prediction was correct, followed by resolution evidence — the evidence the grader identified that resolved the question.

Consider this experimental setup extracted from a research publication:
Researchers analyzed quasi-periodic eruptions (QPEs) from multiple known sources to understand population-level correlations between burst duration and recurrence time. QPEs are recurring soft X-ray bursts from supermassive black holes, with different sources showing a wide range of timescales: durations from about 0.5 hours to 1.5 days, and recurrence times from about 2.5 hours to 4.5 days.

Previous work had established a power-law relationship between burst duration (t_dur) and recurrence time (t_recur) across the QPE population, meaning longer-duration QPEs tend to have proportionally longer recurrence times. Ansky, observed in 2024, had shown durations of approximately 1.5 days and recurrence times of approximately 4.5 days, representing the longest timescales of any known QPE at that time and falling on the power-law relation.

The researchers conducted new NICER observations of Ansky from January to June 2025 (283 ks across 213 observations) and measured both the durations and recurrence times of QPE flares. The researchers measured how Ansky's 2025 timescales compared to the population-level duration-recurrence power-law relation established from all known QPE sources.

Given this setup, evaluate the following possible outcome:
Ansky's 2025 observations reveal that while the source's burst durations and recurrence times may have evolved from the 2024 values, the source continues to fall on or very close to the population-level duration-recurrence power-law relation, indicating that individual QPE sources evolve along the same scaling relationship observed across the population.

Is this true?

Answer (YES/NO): YES